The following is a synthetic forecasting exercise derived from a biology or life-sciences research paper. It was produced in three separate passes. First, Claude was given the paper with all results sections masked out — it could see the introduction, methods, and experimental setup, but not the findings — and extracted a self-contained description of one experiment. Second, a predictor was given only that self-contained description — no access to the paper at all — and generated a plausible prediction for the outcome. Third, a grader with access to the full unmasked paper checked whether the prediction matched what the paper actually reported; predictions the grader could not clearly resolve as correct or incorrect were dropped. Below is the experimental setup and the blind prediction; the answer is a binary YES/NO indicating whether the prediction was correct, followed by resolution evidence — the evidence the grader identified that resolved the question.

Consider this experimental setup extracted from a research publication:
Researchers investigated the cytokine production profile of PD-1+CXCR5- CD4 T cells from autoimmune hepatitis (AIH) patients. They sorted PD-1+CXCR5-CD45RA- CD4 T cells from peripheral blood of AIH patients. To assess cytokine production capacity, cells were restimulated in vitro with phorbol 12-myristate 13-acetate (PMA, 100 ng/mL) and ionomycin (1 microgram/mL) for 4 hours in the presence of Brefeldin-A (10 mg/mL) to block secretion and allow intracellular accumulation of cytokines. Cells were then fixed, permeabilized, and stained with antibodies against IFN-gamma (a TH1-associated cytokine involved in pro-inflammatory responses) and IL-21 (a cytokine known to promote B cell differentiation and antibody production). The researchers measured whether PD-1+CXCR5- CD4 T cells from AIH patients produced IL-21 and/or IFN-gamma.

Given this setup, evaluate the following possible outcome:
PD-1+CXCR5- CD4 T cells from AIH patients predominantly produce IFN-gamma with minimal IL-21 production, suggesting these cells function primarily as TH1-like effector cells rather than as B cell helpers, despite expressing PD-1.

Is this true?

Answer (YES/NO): NO